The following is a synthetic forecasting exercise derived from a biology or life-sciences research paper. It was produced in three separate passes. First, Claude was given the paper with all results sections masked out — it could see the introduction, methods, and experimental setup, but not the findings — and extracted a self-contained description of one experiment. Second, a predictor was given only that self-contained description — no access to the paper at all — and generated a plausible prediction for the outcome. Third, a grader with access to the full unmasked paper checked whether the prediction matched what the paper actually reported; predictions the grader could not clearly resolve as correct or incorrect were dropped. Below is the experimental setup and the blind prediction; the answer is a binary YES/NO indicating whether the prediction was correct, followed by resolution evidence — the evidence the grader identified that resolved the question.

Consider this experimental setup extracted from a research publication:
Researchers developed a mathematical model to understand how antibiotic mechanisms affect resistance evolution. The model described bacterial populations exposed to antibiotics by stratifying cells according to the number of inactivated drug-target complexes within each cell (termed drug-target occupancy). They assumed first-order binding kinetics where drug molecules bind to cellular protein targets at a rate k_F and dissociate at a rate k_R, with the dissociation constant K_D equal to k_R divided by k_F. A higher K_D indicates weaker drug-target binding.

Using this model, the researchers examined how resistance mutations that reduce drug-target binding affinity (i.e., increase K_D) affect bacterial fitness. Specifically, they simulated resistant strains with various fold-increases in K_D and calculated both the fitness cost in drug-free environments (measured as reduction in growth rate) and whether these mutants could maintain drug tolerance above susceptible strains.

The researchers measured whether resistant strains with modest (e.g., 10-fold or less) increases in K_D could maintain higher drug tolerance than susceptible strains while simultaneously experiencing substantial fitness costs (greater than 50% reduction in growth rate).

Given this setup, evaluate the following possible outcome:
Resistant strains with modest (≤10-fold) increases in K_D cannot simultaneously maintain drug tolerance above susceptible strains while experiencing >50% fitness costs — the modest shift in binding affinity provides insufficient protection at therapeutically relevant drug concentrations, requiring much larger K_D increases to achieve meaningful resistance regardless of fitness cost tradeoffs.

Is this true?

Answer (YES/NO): NO